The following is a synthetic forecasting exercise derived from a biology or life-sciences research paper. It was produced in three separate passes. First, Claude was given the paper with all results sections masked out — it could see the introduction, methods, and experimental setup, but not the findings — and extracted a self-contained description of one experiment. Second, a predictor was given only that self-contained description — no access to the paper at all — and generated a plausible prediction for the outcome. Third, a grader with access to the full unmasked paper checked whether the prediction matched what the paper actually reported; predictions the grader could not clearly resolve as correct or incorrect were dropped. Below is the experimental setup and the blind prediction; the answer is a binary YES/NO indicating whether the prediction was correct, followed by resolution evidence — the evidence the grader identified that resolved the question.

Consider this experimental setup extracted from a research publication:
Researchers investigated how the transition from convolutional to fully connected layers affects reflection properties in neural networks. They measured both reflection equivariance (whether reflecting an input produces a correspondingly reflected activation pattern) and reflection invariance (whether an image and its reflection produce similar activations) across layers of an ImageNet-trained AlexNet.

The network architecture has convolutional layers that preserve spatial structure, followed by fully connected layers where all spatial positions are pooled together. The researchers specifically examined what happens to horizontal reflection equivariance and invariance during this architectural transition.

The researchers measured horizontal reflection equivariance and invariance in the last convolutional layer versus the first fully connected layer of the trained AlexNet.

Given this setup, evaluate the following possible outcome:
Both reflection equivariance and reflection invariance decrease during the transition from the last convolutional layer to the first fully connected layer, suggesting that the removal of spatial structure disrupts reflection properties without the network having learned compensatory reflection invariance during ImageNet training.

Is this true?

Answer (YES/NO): NO